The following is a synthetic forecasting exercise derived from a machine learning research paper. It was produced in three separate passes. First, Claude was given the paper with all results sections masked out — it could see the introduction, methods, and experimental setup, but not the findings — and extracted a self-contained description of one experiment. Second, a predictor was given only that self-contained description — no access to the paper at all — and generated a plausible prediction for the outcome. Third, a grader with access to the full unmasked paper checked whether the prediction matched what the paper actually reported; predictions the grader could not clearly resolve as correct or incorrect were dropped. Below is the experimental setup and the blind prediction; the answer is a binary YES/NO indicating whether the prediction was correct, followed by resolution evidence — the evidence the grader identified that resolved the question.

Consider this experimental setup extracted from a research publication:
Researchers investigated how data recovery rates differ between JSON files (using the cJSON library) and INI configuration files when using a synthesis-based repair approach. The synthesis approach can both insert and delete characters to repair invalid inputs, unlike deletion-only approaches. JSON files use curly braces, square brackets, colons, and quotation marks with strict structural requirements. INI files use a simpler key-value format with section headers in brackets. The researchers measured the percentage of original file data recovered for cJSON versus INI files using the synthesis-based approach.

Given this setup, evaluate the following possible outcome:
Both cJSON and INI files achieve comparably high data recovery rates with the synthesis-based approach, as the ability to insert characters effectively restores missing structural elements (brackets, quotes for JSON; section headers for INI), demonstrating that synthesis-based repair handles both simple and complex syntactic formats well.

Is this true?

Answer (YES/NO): NO